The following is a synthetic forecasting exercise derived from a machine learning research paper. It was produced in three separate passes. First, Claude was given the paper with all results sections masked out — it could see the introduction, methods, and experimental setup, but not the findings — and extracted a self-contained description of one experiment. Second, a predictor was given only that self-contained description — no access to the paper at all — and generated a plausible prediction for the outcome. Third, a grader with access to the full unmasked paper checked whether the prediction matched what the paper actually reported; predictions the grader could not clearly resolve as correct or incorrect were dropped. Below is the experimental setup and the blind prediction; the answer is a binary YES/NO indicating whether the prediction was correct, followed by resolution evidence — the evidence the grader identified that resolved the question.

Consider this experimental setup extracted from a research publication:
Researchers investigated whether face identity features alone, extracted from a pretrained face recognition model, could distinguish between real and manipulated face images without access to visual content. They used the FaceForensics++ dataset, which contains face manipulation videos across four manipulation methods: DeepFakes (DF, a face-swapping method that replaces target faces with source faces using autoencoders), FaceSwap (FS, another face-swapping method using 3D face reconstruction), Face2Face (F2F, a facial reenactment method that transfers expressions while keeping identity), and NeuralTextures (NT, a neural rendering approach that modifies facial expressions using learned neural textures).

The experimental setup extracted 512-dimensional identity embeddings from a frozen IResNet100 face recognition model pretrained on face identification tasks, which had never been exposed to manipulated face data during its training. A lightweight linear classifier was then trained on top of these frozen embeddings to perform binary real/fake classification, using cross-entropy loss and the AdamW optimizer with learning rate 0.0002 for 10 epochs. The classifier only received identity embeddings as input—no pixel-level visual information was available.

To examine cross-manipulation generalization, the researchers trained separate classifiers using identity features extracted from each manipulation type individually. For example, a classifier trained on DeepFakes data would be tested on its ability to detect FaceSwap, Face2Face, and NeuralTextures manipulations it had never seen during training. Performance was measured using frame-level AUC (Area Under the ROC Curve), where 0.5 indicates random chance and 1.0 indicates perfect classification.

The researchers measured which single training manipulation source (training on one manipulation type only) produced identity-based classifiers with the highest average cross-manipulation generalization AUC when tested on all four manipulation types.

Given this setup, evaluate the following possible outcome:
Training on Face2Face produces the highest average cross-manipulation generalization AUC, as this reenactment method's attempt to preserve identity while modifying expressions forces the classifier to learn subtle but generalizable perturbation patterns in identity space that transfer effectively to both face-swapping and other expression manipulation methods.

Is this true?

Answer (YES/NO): NO